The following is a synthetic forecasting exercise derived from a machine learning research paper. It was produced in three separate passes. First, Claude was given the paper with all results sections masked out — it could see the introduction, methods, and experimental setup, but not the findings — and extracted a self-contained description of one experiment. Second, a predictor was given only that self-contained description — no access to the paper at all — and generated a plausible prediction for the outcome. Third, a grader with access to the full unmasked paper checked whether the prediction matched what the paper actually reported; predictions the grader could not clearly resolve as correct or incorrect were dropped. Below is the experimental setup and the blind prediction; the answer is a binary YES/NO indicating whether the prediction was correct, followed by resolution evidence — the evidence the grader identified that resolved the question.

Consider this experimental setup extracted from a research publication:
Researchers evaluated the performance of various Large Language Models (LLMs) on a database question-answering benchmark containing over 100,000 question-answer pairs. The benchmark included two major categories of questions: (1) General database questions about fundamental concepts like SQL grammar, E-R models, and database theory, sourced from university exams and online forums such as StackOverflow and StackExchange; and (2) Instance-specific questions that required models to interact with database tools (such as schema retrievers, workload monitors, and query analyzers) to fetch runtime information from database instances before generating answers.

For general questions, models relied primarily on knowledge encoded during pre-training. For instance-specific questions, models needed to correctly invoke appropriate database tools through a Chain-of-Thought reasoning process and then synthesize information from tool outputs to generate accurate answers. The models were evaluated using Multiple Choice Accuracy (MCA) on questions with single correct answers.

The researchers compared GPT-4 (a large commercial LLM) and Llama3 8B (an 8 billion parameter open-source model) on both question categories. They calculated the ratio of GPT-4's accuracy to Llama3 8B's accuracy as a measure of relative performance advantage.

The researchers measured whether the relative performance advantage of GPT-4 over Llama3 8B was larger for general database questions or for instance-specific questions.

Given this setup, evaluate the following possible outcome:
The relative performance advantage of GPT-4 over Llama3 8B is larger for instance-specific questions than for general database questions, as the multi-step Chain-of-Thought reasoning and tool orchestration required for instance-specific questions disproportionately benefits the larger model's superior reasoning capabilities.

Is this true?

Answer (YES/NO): YES